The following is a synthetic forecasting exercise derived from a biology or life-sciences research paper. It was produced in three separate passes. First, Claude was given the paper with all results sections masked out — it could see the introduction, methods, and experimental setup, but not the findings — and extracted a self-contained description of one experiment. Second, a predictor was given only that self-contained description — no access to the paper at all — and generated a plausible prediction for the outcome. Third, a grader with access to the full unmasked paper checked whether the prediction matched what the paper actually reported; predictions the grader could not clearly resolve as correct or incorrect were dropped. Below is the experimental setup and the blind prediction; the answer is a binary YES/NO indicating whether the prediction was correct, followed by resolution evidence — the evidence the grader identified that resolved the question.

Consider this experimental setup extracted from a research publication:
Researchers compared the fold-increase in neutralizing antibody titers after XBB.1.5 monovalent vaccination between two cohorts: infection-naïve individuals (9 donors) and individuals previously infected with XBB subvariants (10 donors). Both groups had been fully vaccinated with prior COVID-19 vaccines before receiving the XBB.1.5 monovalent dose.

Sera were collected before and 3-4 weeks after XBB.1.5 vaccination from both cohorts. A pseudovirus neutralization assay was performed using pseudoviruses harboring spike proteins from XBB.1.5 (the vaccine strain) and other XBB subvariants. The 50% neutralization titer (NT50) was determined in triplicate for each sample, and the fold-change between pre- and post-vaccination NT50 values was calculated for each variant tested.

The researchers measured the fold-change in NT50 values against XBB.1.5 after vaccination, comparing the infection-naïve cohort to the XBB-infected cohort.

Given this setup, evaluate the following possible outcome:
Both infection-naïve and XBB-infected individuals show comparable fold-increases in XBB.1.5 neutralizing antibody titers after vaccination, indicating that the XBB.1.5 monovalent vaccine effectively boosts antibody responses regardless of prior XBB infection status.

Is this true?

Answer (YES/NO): YES